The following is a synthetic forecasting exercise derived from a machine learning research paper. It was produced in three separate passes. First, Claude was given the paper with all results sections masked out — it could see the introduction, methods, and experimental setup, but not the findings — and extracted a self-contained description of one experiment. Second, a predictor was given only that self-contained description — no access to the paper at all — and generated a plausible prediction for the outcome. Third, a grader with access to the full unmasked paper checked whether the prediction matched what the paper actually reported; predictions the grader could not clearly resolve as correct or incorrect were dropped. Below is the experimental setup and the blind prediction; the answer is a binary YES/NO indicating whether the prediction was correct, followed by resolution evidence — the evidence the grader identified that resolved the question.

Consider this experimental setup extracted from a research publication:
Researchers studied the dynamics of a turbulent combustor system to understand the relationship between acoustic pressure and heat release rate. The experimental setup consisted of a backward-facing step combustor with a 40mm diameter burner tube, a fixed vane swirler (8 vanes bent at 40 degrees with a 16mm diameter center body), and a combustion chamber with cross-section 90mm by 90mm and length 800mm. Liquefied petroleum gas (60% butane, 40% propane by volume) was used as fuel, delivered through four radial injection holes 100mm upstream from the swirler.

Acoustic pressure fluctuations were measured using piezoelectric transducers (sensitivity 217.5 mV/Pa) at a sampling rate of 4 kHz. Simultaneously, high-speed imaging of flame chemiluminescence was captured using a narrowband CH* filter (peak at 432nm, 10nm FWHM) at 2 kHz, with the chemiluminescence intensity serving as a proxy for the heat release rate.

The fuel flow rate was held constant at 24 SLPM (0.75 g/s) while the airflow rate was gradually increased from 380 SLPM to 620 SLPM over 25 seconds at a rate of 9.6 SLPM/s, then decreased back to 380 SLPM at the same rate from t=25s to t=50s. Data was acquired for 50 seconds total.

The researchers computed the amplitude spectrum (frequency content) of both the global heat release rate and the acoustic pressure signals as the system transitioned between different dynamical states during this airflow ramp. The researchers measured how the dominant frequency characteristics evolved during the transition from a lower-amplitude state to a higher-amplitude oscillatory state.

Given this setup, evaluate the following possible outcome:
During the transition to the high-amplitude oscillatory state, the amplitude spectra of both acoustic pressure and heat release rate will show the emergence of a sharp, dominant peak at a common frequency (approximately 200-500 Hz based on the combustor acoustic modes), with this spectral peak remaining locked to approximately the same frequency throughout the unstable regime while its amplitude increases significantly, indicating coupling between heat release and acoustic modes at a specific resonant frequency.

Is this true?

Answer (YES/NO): YES